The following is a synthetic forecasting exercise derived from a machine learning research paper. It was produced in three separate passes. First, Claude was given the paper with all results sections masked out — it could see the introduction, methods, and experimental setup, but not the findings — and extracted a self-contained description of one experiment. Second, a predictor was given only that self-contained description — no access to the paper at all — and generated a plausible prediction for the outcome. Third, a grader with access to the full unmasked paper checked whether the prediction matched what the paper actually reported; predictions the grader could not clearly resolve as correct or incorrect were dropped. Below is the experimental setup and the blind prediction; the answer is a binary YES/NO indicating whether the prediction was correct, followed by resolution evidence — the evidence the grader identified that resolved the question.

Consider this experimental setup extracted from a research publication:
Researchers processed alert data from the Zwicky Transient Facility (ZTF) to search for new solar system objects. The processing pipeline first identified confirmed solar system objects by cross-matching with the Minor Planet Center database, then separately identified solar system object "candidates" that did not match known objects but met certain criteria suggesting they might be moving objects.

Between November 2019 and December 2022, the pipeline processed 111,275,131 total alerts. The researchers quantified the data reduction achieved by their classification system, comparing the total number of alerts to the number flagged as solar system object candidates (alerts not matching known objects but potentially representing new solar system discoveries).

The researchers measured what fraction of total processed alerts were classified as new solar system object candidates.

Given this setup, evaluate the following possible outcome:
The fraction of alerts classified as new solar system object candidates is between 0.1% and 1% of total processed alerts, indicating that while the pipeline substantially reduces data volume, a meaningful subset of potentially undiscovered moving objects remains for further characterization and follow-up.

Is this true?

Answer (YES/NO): YES